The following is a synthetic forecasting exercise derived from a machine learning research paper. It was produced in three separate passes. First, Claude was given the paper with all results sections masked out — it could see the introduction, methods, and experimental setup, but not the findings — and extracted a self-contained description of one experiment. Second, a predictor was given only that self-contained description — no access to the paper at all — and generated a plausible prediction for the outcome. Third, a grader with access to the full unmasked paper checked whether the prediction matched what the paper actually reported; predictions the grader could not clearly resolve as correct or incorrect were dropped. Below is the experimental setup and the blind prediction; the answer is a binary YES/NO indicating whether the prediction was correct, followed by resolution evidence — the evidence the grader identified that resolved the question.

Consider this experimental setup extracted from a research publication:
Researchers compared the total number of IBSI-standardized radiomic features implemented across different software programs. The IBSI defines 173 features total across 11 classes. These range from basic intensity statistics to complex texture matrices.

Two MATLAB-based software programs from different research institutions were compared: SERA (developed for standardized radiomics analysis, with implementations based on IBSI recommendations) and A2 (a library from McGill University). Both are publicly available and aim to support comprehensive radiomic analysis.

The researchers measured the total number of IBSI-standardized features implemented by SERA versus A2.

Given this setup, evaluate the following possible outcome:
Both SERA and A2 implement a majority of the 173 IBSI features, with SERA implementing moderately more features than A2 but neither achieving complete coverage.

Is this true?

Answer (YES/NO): NO